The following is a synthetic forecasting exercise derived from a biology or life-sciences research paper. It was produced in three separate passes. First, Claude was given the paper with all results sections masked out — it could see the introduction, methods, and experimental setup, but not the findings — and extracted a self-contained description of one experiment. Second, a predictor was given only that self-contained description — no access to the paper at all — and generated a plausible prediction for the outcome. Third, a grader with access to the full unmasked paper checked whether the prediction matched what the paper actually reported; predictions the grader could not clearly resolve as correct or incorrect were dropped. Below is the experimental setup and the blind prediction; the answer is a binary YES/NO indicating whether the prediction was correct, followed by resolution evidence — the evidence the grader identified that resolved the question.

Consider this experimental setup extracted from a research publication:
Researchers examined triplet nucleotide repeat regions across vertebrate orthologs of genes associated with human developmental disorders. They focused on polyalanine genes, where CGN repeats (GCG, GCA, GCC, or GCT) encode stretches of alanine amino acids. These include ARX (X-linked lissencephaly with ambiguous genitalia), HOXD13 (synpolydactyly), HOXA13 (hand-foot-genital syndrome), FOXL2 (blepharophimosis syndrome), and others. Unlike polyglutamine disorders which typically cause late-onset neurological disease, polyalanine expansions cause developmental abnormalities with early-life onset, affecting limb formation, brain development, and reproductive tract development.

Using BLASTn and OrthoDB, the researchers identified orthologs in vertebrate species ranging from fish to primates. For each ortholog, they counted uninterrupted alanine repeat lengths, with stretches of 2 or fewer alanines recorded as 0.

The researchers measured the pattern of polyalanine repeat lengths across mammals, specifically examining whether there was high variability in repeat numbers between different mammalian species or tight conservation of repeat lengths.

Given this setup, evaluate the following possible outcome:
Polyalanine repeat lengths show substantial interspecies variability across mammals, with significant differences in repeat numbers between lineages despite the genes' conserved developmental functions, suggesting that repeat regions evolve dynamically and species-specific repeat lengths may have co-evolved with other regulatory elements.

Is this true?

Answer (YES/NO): NO